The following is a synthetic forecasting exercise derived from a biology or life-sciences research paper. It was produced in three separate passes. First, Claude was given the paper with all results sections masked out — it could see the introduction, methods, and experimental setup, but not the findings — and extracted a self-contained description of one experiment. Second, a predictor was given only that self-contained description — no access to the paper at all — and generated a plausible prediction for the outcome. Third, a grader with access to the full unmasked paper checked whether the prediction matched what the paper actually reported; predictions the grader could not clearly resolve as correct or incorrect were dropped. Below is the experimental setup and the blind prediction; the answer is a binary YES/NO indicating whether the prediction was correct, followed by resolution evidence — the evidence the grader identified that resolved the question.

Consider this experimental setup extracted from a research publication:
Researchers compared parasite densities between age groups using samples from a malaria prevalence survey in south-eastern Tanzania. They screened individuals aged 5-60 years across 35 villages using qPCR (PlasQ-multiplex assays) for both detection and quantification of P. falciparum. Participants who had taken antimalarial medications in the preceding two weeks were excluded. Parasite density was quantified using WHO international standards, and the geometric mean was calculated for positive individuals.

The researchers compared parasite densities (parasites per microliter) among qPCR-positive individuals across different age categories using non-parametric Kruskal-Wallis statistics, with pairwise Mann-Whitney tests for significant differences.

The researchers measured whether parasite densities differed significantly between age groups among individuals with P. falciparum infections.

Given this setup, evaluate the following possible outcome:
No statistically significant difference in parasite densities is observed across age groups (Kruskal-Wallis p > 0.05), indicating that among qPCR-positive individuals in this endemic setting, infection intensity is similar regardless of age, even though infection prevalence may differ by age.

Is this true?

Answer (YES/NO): NO